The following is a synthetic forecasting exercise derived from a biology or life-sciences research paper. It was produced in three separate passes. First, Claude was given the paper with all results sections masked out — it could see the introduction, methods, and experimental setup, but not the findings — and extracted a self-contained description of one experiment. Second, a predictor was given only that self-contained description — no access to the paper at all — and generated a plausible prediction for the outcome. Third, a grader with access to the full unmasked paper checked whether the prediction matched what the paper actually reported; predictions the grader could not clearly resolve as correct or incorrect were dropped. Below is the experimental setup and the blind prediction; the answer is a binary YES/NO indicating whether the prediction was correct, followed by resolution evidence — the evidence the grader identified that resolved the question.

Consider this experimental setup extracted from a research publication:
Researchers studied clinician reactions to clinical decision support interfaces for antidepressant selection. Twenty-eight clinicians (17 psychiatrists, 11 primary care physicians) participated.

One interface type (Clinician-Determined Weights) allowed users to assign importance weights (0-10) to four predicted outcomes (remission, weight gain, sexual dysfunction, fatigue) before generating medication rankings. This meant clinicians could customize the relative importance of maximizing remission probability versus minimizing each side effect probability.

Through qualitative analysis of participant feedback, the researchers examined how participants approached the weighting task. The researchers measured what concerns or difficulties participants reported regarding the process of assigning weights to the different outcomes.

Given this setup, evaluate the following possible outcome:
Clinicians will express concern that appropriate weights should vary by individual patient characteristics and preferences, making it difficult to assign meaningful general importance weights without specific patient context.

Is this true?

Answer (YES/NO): NO